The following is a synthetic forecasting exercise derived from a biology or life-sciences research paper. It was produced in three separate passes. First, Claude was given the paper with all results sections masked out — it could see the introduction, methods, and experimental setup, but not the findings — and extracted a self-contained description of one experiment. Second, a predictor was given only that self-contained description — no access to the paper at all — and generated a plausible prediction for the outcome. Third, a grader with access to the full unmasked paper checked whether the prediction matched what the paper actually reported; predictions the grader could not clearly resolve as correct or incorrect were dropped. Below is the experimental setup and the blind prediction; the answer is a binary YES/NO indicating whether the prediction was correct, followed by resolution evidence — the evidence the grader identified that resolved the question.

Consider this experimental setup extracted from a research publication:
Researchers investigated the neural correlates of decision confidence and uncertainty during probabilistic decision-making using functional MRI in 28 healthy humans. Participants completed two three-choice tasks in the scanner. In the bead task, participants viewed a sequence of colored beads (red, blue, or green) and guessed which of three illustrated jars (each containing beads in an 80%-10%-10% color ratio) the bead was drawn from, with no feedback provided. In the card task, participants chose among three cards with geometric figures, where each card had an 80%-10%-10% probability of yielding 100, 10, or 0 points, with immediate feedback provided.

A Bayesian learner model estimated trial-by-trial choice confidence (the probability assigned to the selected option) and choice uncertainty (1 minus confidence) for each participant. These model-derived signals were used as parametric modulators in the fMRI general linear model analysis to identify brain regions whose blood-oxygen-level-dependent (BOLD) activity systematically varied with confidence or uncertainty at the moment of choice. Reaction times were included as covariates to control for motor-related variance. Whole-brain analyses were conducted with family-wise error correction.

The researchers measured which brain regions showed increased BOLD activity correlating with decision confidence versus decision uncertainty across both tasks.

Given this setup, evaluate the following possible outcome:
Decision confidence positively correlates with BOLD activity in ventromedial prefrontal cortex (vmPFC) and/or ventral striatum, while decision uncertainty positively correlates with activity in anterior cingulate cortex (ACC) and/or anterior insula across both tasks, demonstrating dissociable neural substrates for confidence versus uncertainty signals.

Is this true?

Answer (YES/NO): NO